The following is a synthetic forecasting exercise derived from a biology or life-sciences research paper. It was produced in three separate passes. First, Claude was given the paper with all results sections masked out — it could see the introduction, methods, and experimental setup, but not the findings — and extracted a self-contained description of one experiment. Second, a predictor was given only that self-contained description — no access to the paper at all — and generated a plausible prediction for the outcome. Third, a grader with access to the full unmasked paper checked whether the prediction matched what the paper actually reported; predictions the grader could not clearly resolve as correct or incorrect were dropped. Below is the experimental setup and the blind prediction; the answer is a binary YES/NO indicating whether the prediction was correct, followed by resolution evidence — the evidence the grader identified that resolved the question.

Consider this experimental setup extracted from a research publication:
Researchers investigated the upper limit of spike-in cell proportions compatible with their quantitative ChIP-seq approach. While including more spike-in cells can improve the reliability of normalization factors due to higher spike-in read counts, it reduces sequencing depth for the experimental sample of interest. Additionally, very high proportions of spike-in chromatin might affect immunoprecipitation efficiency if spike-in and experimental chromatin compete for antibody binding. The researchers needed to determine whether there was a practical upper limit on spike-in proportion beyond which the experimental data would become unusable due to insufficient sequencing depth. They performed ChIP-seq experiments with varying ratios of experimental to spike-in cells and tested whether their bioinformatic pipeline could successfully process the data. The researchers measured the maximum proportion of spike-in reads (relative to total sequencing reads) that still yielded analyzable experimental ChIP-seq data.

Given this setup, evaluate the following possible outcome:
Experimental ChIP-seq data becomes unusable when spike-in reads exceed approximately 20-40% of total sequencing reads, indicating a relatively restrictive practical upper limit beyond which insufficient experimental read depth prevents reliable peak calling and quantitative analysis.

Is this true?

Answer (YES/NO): NO